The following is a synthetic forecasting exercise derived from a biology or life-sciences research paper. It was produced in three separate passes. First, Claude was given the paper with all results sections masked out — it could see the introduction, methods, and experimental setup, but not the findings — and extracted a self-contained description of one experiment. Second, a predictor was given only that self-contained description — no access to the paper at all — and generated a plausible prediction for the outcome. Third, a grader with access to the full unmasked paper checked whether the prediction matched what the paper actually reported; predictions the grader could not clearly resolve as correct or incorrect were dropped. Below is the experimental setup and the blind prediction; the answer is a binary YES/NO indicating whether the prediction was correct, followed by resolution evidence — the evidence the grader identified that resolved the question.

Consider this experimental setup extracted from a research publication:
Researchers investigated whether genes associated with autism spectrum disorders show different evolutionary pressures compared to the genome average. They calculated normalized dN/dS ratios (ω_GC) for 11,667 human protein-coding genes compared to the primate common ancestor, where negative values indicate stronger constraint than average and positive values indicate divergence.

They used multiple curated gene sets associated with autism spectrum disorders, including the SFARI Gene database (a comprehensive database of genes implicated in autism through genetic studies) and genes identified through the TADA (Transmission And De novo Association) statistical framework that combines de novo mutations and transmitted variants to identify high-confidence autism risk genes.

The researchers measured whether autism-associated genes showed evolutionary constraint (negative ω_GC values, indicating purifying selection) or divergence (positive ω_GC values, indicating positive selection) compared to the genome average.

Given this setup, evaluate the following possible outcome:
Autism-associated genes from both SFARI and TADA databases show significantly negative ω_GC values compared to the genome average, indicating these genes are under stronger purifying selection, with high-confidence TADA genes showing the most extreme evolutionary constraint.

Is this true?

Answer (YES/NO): NO